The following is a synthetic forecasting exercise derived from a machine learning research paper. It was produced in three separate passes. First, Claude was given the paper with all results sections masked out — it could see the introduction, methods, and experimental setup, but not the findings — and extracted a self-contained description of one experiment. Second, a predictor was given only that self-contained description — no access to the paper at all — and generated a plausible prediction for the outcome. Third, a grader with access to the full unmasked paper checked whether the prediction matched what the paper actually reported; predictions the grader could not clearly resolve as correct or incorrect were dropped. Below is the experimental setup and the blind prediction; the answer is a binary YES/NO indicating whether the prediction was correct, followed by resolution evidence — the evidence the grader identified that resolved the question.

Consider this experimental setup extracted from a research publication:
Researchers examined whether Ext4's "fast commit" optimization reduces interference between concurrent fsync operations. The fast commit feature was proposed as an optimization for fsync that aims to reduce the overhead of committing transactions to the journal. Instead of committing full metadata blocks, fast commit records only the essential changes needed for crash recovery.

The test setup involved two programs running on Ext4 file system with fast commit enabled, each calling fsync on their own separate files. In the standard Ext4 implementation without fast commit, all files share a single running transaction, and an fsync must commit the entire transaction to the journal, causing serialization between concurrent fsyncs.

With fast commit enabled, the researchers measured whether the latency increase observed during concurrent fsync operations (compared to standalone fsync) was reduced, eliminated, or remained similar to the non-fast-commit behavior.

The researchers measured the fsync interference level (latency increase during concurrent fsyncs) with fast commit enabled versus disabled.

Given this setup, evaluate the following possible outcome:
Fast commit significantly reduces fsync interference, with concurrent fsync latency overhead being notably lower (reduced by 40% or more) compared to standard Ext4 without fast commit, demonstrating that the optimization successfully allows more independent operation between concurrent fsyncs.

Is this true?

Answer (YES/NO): NO